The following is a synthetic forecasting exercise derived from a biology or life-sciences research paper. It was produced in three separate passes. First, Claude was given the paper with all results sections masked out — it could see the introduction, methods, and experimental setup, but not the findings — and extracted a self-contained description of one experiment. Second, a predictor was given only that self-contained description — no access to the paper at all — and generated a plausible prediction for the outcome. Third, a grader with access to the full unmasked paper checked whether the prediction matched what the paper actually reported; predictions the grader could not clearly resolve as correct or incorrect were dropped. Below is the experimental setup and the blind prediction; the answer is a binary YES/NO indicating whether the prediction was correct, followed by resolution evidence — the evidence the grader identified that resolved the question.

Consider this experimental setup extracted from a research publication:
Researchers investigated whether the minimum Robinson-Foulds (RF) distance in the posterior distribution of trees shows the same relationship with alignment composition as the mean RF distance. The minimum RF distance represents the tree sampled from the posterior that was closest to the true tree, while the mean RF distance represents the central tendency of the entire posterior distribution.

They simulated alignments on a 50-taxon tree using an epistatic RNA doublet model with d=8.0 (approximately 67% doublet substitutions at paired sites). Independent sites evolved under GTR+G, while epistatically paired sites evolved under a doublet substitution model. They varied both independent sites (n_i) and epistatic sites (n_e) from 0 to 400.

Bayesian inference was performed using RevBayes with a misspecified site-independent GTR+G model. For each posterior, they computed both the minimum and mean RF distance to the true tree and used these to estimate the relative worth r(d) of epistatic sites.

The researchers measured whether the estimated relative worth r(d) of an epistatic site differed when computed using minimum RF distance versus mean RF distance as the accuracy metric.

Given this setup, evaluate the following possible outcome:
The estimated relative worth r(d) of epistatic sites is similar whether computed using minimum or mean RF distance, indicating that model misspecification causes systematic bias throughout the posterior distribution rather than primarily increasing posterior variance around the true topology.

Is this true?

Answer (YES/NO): YES